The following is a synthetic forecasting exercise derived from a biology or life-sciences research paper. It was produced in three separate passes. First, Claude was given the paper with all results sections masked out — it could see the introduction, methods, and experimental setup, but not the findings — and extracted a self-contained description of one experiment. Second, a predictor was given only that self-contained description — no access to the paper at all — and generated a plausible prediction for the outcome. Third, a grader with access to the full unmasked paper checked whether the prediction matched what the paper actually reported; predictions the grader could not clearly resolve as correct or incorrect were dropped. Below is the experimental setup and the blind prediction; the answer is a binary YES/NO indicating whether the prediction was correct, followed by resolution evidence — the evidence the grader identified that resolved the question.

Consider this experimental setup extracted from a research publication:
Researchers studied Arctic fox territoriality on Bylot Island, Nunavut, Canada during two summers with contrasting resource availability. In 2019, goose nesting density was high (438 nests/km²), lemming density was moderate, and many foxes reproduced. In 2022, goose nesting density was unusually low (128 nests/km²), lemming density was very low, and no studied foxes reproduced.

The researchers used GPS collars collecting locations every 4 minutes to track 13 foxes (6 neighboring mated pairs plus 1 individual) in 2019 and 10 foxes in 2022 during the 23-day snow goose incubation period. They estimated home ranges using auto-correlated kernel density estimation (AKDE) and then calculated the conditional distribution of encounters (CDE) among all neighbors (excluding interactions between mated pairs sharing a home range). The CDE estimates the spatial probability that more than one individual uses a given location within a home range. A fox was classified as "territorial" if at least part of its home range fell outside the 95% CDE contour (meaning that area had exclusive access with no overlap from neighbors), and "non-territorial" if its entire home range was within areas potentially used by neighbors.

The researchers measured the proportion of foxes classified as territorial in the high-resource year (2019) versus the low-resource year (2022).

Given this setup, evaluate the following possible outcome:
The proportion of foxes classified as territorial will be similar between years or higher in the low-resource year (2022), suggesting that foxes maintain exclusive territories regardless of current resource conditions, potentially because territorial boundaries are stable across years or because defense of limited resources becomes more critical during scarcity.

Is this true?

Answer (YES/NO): YES